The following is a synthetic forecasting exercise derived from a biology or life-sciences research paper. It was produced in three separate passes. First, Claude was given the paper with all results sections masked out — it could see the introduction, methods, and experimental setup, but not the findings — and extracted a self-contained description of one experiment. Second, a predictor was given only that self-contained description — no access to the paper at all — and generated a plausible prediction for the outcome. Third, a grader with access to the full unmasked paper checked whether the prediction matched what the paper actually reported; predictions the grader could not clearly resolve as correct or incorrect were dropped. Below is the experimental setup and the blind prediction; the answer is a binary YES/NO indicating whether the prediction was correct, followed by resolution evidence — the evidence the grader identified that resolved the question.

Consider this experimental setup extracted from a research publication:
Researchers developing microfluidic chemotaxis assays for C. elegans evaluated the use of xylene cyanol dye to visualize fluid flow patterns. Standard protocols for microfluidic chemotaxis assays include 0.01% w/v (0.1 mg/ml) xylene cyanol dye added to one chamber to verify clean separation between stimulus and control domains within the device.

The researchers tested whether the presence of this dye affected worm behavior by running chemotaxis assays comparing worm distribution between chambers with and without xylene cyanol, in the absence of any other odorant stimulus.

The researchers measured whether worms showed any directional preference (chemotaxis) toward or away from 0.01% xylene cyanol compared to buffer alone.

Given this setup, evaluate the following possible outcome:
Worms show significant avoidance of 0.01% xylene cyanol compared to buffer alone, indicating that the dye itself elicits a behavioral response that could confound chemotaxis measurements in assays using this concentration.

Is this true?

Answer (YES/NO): NO